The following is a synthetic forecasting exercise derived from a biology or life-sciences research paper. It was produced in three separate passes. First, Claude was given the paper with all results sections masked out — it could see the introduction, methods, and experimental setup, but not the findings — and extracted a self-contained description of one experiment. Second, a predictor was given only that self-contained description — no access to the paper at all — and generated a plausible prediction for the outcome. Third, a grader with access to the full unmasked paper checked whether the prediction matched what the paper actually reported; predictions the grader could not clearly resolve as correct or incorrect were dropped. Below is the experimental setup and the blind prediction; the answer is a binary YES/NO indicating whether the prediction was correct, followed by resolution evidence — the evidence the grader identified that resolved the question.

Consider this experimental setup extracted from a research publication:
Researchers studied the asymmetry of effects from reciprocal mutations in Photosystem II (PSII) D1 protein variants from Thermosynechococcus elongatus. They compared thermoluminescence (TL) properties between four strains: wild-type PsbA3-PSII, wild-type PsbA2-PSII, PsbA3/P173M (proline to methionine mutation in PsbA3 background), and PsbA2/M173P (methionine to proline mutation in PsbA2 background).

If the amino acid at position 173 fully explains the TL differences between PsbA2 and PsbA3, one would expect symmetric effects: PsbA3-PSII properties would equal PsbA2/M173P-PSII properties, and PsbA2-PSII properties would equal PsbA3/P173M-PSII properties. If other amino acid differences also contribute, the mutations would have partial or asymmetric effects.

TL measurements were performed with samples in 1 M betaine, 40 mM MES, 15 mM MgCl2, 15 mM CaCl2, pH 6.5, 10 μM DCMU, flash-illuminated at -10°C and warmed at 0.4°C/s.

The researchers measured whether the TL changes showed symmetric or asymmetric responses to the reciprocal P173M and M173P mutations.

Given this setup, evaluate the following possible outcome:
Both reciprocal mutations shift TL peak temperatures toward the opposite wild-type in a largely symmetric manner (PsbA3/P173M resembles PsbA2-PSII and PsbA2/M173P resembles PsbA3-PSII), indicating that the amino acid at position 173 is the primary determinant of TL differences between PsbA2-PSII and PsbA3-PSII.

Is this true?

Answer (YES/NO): NO